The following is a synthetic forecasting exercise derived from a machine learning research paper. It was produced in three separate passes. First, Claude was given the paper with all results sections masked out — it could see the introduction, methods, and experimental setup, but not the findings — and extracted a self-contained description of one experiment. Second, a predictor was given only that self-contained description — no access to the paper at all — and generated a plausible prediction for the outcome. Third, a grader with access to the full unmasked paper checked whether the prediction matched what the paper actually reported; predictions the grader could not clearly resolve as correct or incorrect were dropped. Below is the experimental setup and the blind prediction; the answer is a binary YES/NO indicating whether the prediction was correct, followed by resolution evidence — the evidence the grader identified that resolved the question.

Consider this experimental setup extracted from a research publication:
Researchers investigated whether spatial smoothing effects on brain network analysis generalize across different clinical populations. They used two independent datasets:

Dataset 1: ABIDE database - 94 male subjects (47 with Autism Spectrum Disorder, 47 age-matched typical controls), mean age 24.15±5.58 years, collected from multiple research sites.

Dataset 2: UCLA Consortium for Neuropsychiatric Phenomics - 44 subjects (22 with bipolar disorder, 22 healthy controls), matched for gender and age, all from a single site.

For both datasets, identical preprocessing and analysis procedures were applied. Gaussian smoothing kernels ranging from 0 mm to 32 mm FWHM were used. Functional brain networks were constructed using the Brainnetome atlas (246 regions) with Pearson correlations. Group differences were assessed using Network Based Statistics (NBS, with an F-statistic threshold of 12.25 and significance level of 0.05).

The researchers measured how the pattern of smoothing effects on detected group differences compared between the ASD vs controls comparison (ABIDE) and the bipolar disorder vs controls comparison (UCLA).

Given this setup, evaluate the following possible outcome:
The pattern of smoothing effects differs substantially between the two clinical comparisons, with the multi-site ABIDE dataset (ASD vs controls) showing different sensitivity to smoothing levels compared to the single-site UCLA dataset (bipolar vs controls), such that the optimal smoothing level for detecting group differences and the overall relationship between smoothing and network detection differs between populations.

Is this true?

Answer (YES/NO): NO